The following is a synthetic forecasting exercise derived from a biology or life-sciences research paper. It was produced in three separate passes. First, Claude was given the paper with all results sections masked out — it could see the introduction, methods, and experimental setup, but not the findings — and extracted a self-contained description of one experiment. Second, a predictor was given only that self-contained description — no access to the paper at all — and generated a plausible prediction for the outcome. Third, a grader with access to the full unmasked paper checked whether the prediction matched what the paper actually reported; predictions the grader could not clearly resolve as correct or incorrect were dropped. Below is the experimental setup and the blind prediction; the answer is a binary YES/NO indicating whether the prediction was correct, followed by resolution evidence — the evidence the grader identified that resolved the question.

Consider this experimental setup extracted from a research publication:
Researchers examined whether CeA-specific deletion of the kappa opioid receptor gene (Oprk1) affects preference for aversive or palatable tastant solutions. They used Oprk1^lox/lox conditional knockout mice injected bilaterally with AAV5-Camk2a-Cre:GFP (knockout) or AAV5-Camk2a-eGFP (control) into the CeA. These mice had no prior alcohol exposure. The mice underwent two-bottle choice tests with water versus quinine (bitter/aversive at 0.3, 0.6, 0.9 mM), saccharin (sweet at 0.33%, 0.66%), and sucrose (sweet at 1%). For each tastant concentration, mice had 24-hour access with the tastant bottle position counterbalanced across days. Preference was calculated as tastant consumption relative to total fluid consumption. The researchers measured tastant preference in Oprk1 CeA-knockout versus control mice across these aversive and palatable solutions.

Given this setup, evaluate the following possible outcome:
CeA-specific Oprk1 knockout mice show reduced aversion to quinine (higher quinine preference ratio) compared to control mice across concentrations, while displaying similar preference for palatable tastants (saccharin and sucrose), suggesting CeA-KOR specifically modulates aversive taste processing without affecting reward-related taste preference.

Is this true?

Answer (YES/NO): NO